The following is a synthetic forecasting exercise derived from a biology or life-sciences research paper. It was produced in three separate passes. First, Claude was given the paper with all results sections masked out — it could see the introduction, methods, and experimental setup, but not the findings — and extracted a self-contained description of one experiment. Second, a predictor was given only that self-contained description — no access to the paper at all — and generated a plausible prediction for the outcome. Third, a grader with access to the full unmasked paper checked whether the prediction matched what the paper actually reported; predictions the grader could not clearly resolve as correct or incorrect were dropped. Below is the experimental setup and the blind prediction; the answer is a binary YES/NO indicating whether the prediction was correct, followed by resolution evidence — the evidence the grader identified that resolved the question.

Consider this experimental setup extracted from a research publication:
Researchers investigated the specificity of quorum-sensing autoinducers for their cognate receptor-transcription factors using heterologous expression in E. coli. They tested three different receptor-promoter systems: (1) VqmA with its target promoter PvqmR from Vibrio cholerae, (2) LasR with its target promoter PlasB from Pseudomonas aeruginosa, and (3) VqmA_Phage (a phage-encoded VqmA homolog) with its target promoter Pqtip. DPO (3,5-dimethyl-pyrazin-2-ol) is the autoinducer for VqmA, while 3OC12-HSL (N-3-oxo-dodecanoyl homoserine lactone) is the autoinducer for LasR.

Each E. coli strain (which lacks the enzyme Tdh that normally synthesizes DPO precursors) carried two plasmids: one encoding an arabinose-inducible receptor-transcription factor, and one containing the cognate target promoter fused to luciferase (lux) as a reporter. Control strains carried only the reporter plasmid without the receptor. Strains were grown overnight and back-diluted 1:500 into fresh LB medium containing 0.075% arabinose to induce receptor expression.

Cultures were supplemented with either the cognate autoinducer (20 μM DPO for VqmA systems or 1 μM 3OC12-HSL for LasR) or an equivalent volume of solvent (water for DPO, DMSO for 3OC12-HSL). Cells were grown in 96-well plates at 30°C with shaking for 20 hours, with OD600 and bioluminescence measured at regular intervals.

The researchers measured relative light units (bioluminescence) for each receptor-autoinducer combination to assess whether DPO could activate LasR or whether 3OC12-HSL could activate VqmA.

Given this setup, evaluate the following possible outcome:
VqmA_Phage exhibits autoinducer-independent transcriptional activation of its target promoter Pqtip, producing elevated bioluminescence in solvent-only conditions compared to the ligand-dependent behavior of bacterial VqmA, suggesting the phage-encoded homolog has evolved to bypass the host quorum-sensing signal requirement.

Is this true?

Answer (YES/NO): NO